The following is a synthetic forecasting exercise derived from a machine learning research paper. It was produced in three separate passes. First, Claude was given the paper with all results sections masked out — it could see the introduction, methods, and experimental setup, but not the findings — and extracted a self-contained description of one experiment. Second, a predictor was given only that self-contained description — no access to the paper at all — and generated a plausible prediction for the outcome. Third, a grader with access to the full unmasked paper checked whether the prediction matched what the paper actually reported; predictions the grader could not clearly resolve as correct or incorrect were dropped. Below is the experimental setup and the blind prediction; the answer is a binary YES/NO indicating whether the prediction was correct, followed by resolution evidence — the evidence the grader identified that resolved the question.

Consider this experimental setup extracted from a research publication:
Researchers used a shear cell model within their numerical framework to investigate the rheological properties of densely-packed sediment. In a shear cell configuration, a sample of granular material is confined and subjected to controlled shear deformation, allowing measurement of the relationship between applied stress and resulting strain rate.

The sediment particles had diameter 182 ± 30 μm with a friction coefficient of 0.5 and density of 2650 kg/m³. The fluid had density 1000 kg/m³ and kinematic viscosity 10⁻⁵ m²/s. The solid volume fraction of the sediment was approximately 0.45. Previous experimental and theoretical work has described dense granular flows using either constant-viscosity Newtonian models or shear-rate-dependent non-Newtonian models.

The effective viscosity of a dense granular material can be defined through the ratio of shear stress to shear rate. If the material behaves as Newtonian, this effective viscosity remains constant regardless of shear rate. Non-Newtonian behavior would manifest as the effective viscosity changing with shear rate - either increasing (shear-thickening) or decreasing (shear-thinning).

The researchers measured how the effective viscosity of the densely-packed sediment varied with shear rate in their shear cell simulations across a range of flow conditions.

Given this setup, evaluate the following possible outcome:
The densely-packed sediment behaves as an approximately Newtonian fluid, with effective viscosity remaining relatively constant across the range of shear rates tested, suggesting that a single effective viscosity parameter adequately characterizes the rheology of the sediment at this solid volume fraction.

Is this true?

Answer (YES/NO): NO